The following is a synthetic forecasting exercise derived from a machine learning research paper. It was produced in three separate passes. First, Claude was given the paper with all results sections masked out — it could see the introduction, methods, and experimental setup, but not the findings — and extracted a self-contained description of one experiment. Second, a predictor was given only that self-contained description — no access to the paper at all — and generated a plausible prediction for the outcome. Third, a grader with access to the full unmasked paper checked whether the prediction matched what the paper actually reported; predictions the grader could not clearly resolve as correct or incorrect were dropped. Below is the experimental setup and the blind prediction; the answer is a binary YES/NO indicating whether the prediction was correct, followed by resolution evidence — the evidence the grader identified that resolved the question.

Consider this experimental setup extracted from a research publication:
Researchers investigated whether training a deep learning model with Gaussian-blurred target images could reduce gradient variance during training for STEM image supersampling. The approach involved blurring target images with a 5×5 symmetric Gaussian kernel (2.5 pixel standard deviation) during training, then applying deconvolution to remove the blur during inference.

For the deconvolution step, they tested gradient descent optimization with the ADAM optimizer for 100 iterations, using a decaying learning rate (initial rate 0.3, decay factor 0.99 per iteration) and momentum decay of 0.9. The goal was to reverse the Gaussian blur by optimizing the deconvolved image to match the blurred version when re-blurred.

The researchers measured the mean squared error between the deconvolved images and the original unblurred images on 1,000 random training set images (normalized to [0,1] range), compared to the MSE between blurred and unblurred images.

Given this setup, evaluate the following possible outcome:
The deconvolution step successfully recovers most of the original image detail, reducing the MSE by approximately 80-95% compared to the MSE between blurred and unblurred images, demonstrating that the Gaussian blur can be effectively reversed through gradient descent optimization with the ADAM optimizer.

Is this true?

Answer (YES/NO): NO